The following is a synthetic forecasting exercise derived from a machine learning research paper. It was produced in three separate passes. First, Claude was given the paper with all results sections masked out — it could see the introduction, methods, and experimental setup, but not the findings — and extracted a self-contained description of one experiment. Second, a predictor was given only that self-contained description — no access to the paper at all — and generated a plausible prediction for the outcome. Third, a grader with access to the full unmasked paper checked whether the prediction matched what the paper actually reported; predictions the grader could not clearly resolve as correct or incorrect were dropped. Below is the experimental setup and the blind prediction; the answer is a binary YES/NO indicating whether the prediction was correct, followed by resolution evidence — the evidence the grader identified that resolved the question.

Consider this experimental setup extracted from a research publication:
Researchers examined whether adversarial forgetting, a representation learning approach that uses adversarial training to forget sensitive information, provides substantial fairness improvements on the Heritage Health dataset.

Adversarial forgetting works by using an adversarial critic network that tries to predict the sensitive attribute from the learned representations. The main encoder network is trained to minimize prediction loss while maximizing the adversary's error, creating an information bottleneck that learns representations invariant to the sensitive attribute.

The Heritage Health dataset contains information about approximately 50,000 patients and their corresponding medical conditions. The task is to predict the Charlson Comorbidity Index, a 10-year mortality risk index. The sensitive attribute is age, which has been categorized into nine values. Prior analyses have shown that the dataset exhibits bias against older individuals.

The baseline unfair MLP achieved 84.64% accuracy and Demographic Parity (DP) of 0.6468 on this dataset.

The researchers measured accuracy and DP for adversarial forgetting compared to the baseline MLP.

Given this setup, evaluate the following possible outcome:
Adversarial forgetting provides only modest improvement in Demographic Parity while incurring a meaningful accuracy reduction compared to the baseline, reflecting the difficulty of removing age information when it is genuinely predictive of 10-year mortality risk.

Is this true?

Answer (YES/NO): YES